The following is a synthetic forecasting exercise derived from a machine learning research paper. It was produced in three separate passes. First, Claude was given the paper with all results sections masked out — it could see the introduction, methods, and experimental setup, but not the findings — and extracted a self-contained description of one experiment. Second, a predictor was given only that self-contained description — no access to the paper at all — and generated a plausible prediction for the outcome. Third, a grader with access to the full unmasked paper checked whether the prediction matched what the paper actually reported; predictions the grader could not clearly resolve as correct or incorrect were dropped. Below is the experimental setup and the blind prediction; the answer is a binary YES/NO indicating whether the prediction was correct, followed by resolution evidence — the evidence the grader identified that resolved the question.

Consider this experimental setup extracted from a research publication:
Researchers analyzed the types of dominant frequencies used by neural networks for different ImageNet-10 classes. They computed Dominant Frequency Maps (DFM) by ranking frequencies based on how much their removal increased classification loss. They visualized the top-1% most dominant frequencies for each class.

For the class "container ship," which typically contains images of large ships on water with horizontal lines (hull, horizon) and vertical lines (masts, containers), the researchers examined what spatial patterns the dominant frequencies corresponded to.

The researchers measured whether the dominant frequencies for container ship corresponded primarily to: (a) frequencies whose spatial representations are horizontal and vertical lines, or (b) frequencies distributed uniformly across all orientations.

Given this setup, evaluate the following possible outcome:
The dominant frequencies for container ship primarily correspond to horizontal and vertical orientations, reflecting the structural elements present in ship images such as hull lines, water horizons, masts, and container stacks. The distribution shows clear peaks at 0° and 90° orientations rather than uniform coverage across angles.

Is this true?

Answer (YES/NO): YES